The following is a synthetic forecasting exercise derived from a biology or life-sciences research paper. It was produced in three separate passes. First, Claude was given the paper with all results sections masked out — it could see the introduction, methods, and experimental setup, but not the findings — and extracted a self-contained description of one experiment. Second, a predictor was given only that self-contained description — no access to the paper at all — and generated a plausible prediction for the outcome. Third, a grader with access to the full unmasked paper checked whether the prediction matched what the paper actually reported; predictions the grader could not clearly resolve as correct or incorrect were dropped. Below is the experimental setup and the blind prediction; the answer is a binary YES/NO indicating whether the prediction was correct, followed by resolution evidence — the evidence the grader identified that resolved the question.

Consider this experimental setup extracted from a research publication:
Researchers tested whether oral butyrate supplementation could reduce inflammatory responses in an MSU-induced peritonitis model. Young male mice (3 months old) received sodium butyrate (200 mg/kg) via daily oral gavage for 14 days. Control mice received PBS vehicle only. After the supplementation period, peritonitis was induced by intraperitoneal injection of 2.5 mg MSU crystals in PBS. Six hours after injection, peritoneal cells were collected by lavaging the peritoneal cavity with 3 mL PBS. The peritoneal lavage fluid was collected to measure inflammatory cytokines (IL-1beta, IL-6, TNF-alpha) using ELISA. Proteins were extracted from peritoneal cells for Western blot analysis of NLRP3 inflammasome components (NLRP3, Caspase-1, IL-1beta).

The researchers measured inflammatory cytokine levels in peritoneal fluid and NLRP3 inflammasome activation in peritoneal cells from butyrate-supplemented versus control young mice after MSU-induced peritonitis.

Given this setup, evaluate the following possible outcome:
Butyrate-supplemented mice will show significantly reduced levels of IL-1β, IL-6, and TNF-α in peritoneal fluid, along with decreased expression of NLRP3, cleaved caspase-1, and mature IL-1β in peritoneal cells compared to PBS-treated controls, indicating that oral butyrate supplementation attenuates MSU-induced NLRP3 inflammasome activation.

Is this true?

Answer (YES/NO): NO